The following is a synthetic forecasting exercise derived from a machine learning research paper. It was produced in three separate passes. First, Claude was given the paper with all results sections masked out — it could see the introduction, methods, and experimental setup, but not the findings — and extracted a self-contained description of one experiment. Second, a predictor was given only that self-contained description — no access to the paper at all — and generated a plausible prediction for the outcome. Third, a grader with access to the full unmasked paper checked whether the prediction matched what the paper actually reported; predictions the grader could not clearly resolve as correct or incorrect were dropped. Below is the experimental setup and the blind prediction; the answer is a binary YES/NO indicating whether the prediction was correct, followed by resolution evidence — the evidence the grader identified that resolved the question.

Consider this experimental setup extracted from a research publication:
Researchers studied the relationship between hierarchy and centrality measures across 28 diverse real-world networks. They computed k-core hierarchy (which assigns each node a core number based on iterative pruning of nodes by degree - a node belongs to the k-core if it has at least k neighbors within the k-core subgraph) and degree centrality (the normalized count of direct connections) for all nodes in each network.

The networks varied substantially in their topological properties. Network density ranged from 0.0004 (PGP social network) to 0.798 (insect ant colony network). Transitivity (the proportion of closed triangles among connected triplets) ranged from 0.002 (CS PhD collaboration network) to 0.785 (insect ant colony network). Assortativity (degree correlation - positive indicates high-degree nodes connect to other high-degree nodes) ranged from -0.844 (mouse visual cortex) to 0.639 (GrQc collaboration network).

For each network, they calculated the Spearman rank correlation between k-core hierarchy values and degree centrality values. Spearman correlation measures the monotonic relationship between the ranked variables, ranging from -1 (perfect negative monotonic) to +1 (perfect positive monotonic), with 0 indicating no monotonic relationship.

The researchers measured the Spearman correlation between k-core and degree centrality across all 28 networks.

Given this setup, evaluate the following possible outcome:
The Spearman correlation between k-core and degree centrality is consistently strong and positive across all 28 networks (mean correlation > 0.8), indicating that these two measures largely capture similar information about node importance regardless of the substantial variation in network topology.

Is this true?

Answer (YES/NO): NO